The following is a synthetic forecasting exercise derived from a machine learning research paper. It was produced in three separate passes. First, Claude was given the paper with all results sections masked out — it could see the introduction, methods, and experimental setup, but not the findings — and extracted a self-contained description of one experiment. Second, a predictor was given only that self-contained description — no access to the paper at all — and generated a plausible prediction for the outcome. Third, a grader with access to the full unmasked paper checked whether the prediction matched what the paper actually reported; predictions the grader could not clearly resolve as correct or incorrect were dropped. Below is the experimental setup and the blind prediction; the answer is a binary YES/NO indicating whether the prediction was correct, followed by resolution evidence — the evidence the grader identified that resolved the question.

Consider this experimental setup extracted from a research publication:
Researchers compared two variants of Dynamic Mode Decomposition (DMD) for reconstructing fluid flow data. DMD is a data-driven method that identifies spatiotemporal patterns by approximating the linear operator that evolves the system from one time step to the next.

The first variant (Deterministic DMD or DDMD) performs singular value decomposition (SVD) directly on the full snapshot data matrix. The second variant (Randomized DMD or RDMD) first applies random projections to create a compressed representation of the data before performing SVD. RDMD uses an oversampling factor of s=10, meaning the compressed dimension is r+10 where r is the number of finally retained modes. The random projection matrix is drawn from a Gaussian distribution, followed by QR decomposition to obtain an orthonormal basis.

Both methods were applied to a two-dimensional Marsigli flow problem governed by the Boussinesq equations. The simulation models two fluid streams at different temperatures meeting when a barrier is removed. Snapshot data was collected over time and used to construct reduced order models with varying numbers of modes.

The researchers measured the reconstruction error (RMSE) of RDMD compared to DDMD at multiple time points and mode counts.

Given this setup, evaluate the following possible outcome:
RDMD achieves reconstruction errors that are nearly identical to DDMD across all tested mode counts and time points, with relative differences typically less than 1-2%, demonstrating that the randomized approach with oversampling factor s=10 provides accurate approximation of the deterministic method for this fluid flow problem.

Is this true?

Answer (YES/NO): NO